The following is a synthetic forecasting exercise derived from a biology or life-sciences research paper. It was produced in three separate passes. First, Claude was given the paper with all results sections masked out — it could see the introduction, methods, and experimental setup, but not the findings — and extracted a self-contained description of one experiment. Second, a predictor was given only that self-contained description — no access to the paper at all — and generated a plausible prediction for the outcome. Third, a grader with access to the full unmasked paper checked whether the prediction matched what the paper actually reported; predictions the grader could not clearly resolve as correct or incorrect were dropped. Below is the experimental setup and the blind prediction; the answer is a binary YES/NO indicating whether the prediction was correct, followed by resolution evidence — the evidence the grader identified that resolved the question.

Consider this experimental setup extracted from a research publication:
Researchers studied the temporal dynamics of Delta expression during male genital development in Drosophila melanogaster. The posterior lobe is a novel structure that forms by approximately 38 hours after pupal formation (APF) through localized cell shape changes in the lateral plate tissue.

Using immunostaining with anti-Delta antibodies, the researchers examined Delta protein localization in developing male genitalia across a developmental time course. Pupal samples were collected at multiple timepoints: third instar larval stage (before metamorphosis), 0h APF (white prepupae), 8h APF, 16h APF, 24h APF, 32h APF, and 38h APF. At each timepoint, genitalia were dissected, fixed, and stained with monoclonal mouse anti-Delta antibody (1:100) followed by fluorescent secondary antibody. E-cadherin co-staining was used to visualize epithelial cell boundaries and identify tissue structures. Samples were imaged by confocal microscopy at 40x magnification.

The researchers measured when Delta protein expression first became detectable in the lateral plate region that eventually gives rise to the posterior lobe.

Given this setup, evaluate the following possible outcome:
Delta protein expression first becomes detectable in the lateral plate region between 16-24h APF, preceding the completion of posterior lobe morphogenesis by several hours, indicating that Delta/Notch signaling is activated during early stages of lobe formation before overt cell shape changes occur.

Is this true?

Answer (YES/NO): NO